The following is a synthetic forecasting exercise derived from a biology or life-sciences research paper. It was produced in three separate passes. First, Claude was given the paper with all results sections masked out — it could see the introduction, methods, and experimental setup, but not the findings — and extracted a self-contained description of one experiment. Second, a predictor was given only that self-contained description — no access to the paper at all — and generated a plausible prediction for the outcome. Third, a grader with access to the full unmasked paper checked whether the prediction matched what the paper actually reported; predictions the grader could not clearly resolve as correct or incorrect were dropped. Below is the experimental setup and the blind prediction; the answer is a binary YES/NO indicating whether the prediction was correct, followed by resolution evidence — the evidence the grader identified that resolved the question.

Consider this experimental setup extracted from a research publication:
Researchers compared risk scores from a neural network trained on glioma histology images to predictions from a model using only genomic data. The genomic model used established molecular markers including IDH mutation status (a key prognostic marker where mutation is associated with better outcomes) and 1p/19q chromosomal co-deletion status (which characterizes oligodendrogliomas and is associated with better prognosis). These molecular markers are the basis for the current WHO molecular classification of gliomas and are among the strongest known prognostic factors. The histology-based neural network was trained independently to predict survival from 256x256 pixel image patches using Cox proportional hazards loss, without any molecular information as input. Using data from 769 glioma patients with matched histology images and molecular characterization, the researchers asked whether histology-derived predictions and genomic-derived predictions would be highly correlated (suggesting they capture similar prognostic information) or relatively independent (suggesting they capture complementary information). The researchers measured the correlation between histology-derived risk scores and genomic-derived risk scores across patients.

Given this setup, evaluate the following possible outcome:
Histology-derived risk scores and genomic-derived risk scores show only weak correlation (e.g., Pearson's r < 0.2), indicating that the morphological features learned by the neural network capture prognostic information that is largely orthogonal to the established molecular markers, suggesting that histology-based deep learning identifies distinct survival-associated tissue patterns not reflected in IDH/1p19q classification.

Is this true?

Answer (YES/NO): NO